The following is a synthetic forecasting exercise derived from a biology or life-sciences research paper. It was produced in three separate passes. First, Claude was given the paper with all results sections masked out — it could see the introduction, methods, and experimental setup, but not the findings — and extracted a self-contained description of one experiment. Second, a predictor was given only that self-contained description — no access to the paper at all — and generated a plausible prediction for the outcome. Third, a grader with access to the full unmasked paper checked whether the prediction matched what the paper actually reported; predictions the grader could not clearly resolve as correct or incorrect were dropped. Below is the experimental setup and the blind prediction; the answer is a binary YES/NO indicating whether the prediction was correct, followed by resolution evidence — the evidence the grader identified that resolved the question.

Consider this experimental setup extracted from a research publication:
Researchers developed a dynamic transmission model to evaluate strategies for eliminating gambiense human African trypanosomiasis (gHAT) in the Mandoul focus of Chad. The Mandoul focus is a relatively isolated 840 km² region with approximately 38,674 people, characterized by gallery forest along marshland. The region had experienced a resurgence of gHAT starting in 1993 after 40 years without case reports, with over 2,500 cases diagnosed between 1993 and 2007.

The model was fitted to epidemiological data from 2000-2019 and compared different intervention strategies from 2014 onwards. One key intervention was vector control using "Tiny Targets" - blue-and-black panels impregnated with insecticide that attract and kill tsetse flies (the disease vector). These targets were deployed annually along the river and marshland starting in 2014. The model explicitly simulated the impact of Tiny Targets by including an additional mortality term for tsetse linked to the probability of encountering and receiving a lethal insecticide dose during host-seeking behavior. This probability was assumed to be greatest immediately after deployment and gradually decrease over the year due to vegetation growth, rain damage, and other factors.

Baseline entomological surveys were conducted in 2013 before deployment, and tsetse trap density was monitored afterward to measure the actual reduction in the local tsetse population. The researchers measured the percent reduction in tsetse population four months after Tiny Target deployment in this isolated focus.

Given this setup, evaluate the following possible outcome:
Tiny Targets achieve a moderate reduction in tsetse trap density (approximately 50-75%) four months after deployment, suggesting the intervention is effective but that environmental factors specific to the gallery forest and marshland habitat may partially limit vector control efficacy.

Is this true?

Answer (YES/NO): NO